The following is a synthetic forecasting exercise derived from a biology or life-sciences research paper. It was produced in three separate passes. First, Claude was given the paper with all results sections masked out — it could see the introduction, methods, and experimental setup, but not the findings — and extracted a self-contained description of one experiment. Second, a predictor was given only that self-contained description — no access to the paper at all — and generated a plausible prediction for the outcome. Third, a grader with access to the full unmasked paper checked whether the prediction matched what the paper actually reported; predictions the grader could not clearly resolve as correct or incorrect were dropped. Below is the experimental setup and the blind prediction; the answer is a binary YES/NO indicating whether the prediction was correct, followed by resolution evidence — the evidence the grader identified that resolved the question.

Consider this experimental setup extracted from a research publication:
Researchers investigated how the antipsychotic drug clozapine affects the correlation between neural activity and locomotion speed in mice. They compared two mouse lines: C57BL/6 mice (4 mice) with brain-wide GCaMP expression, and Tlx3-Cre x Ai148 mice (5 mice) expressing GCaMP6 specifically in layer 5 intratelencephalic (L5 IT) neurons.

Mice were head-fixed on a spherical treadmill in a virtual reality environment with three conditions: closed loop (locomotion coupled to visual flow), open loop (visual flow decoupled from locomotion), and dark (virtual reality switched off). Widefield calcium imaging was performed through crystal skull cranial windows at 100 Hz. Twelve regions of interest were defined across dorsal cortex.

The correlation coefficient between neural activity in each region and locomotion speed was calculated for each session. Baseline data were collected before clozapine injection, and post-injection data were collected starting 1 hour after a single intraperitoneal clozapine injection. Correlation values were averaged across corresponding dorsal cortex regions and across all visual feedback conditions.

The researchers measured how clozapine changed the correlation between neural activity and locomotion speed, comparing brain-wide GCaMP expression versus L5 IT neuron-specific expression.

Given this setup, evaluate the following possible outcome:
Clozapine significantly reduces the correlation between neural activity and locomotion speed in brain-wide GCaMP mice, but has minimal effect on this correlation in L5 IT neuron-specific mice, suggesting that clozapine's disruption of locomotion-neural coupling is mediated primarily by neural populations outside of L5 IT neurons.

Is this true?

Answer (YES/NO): NO